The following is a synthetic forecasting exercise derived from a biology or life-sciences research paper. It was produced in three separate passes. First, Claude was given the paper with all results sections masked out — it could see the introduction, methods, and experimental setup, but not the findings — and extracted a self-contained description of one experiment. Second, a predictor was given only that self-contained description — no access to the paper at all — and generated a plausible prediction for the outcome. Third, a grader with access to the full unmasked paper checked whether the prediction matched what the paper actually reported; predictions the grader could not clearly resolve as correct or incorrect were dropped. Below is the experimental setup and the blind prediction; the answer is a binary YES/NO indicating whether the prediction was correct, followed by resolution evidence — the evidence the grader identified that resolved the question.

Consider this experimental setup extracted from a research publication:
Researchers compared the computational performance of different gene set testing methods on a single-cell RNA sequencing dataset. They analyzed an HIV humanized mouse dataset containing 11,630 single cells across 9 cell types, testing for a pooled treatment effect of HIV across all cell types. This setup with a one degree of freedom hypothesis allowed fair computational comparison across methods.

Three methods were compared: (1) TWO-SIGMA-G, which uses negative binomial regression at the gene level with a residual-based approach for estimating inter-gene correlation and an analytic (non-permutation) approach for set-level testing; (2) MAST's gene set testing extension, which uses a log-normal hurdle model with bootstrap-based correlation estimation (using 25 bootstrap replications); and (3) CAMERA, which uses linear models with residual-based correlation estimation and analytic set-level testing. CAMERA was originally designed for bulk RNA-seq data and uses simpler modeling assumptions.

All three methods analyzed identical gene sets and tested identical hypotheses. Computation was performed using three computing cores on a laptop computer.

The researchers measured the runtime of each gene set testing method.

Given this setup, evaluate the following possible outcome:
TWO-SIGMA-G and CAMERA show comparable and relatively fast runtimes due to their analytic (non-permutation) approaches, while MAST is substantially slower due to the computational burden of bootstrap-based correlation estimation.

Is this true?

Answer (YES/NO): NO